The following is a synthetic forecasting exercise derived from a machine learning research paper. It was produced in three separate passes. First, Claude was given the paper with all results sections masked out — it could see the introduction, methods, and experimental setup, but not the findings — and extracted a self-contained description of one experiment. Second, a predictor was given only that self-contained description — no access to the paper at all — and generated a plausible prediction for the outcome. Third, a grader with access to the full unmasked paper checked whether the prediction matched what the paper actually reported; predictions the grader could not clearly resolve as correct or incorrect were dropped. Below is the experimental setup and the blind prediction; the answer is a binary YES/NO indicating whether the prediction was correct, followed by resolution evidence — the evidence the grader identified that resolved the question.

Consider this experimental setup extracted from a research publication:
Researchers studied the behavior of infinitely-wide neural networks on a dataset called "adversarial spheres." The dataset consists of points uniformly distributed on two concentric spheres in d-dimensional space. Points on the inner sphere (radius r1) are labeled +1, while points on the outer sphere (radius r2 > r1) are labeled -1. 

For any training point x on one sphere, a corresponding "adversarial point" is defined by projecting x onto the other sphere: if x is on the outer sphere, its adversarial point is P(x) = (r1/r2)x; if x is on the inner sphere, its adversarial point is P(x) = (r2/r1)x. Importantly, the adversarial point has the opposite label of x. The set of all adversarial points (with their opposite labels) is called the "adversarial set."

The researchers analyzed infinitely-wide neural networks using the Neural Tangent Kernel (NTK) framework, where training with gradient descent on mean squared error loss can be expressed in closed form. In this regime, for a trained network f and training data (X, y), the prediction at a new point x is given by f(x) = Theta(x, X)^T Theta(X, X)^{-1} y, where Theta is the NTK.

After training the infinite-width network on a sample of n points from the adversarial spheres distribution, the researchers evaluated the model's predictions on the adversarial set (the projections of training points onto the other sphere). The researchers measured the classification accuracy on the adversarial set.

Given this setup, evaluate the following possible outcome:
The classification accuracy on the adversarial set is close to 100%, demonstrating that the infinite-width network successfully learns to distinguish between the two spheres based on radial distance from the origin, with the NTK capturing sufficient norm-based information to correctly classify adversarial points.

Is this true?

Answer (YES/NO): NO